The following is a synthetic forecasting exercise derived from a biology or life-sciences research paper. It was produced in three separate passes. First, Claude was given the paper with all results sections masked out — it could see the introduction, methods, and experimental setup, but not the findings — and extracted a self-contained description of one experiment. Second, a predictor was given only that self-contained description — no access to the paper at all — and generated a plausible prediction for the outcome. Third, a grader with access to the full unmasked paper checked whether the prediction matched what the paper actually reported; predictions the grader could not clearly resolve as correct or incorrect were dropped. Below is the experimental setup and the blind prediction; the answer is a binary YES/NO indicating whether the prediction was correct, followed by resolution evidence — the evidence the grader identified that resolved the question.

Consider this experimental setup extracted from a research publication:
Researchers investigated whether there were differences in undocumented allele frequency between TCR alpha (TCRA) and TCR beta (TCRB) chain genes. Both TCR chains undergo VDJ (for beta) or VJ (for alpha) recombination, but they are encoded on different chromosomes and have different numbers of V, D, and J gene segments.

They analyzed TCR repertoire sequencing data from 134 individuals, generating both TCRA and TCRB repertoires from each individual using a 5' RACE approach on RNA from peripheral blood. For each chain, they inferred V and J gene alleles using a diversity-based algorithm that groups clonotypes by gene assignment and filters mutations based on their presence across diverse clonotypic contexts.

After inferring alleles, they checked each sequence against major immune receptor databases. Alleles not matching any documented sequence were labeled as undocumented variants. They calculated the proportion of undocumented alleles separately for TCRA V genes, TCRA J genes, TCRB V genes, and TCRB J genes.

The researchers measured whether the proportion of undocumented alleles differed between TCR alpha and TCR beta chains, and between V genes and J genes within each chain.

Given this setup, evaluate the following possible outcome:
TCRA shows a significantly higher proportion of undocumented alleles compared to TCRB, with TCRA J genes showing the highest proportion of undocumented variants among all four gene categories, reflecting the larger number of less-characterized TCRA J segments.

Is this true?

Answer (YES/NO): NO